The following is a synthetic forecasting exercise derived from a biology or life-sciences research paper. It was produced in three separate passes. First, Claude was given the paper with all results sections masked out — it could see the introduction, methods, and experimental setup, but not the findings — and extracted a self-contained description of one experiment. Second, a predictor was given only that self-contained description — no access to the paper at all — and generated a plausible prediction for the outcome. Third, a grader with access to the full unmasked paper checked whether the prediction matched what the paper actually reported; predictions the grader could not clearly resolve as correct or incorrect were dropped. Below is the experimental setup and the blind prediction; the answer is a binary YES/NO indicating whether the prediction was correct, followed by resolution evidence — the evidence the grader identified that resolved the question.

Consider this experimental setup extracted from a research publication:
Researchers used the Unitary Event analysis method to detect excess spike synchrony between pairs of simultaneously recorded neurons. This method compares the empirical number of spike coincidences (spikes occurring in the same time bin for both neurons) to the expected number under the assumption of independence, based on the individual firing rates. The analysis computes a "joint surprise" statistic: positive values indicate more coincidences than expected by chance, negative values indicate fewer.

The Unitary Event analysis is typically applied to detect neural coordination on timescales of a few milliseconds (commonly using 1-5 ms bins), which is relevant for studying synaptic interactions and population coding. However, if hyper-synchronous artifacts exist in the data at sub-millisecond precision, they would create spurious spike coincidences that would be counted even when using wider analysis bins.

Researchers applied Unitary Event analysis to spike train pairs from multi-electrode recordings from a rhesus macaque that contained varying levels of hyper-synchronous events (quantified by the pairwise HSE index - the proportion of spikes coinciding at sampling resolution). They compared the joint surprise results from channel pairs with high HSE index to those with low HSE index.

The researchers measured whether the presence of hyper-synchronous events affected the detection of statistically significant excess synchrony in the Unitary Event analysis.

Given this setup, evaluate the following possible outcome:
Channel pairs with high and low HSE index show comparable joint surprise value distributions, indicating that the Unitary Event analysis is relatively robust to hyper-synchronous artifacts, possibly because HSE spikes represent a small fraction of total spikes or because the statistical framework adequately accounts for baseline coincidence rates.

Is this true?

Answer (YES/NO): NO